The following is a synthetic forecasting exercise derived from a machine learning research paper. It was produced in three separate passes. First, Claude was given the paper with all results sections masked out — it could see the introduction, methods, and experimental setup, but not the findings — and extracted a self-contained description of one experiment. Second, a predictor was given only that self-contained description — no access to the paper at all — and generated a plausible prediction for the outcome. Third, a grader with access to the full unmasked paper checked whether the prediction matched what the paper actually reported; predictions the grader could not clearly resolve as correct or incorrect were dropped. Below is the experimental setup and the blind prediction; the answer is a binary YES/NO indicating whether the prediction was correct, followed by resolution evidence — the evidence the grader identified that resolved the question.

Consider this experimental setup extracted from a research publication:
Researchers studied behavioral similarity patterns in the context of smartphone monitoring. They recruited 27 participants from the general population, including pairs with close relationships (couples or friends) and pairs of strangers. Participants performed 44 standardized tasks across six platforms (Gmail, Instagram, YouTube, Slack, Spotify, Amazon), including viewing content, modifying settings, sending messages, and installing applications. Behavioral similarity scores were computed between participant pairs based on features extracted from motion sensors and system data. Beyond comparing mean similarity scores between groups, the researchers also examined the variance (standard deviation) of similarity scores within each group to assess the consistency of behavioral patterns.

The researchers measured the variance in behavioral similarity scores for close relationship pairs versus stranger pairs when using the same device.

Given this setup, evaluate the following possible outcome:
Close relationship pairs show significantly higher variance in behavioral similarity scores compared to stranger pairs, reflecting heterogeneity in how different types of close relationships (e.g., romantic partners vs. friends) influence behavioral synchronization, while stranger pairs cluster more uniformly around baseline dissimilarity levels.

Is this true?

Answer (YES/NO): NO